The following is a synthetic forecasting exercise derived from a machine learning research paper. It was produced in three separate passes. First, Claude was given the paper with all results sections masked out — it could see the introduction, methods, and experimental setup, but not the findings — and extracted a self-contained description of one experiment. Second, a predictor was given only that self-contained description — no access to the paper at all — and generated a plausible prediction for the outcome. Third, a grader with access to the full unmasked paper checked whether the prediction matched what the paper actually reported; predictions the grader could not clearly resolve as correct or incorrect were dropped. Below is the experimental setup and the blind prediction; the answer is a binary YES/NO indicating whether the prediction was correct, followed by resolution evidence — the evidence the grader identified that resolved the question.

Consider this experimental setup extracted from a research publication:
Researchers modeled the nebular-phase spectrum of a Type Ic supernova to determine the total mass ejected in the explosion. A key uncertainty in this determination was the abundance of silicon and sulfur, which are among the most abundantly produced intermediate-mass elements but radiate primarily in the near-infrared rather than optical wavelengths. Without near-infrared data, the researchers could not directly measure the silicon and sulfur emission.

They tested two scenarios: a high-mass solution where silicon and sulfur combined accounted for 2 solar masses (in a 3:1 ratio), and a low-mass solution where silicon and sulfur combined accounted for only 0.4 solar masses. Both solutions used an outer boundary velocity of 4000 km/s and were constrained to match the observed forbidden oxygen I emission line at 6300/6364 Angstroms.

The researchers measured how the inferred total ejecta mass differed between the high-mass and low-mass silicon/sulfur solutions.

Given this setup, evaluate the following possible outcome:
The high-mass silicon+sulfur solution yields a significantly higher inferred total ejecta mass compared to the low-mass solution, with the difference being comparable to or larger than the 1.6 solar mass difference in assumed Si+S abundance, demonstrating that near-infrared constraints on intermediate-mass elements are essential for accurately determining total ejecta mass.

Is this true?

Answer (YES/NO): YES